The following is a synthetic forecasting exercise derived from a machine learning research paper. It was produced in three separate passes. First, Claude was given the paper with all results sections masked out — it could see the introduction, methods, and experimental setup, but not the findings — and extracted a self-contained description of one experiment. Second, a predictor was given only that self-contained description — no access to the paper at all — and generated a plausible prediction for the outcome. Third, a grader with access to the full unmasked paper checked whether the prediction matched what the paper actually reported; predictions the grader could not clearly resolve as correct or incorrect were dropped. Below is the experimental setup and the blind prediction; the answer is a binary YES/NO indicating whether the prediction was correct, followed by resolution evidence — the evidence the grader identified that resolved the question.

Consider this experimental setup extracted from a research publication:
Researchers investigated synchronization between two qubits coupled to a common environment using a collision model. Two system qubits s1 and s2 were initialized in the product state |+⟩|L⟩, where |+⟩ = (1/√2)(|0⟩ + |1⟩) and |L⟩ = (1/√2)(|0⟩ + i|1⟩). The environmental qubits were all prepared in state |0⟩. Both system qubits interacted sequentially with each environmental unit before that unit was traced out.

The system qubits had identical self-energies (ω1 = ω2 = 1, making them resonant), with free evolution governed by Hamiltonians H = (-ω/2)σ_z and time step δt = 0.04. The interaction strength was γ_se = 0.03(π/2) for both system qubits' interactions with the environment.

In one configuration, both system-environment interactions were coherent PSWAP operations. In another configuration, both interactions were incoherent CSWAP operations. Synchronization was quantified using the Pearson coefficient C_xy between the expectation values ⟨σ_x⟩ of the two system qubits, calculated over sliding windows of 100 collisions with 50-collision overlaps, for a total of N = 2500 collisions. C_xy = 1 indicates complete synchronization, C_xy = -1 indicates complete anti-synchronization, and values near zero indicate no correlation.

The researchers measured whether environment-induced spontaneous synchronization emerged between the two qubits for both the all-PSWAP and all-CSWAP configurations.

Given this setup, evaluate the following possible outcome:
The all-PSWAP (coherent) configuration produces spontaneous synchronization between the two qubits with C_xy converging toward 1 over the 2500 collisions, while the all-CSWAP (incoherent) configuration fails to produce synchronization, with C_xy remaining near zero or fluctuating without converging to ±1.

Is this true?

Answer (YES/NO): NO